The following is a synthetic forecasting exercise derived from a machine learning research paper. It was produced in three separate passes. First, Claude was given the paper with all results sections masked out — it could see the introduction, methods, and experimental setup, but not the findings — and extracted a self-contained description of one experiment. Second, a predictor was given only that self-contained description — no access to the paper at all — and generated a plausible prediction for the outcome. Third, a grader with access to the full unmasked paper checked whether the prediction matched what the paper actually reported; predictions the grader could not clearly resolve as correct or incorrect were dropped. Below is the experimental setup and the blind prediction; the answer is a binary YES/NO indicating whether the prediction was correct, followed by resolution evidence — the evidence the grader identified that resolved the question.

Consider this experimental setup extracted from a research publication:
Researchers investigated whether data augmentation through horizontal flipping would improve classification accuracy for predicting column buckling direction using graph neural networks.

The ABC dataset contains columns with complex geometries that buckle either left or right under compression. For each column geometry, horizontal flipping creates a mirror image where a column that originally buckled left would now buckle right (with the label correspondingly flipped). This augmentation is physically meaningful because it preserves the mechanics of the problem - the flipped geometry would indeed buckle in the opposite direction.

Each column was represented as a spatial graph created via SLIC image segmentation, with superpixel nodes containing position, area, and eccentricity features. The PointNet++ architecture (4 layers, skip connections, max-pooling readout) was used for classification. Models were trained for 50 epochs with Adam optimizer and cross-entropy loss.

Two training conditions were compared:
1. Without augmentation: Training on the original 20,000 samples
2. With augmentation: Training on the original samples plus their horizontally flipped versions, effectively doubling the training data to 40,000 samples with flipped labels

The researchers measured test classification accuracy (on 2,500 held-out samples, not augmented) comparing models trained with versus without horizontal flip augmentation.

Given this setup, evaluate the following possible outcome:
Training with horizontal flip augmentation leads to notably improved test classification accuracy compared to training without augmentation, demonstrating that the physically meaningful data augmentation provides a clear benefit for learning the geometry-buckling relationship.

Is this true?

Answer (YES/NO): YES